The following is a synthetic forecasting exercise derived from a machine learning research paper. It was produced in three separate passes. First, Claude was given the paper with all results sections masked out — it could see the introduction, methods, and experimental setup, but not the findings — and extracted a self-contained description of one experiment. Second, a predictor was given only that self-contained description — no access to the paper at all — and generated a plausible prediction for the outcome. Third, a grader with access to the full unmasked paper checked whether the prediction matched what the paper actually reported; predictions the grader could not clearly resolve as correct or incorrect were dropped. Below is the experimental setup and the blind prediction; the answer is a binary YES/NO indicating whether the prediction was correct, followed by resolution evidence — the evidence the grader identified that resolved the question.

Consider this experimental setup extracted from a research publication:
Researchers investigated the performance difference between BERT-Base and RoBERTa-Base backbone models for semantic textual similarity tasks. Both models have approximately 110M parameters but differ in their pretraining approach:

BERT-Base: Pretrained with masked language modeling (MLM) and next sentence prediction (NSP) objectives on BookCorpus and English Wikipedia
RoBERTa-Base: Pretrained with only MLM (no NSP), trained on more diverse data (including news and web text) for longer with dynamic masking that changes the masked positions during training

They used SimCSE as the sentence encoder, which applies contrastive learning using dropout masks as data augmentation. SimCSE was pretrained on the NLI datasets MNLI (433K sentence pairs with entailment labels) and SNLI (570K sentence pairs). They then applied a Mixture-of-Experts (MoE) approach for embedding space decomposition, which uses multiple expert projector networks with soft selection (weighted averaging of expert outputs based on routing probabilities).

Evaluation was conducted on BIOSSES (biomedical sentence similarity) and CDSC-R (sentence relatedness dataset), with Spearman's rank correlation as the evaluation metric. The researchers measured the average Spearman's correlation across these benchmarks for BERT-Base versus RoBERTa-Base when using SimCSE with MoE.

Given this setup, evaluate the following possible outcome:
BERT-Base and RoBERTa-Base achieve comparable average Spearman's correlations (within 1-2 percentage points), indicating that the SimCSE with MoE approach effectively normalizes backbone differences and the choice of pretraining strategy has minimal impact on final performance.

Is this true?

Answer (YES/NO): NO